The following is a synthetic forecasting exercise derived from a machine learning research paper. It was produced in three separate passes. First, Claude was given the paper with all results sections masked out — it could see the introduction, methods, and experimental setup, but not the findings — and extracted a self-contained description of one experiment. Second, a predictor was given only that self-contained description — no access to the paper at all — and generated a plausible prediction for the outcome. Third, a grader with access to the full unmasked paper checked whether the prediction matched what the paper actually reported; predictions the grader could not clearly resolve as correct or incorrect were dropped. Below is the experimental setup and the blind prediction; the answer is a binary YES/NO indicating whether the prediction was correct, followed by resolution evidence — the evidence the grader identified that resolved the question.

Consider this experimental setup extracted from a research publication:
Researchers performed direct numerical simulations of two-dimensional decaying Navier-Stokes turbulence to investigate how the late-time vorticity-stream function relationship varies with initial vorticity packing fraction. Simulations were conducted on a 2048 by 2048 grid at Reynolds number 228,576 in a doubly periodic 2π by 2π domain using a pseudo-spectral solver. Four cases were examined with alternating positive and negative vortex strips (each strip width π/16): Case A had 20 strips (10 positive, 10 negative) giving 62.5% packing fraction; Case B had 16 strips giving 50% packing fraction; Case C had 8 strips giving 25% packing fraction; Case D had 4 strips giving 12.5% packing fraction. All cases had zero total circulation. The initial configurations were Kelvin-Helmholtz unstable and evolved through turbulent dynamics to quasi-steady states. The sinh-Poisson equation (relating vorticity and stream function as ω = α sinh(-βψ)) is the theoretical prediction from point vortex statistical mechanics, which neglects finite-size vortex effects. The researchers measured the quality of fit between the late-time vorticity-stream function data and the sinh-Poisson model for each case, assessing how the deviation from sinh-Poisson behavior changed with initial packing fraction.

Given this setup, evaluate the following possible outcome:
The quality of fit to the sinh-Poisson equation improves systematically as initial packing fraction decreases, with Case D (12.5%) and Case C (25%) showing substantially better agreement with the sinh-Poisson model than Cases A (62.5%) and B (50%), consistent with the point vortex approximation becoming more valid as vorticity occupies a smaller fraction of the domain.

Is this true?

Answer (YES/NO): YES